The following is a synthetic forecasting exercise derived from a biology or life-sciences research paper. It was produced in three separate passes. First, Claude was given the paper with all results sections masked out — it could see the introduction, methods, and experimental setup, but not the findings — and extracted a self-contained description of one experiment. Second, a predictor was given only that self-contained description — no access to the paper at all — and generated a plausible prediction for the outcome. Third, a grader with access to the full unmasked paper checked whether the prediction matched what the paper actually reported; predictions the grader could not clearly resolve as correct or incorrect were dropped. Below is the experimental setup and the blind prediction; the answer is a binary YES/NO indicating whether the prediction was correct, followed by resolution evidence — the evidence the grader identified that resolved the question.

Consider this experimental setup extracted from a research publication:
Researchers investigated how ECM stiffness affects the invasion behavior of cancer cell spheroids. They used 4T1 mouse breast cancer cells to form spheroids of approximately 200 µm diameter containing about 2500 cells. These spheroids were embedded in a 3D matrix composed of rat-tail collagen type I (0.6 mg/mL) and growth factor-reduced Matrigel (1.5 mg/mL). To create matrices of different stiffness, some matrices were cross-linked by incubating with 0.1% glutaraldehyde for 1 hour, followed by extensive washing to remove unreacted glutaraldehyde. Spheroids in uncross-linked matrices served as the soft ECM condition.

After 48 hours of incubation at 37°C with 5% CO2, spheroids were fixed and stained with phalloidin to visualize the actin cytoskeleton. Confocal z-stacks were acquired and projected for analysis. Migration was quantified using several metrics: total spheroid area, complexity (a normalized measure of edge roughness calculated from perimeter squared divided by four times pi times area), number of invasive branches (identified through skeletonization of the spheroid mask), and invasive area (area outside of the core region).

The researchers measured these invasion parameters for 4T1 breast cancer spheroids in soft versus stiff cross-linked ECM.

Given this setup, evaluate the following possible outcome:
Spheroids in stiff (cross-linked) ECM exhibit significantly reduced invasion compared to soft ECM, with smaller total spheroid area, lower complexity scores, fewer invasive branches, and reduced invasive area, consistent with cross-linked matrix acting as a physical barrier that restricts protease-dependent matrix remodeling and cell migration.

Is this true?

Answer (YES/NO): NO